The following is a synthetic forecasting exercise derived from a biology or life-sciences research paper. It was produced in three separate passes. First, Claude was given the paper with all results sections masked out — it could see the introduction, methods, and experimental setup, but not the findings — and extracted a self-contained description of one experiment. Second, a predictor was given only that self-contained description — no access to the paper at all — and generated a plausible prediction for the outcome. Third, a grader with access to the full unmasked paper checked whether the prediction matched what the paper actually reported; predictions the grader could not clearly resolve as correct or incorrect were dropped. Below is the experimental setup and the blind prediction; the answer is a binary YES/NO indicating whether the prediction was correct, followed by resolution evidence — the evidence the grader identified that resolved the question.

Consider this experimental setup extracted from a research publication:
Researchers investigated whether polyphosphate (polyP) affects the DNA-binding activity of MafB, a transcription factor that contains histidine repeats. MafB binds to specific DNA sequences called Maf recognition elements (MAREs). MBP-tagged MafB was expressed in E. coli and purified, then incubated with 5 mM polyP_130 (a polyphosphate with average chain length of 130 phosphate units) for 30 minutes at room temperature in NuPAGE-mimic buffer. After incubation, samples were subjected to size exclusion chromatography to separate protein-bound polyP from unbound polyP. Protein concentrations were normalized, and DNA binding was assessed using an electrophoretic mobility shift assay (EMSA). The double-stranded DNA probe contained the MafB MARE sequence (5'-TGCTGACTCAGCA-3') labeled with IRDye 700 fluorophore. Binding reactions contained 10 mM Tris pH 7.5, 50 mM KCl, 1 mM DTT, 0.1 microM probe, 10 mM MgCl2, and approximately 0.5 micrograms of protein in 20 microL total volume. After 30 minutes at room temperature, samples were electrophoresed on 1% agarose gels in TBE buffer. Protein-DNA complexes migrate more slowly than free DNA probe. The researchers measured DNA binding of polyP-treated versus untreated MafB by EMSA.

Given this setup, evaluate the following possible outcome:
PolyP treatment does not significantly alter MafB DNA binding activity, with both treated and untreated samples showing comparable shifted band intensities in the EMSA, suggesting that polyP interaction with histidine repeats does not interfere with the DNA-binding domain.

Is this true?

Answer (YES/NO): NO